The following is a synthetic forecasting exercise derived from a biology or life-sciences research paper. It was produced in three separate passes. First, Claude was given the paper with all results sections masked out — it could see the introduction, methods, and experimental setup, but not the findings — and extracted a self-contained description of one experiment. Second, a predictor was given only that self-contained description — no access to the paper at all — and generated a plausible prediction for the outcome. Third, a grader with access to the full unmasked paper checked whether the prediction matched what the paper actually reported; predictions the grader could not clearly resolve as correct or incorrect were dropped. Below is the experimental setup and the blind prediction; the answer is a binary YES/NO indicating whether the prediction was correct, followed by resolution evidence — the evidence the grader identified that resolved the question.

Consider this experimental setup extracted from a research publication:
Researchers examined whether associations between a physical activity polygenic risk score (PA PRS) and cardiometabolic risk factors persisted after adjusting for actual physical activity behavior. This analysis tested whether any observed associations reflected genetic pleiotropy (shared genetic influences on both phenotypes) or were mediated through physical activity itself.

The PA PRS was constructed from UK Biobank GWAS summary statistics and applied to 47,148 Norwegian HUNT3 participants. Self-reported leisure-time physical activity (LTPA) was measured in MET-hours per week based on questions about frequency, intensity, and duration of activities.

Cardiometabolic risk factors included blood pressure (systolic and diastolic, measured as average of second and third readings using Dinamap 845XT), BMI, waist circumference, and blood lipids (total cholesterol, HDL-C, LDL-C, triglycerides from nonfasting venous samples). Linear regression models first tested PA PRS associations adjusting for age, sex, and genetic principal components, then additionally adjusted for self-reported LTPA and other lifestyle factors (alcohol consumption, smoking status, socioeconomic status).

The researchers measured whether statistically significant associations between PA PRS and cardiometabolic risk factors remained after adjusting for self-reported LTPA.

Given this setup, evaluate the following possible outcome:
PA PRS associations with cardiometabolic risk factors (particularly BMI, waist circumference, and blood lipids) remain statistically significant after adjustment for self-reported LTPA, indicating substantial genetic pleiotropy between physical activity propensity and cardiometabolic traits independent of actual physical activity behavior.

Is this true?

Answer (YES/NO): NO